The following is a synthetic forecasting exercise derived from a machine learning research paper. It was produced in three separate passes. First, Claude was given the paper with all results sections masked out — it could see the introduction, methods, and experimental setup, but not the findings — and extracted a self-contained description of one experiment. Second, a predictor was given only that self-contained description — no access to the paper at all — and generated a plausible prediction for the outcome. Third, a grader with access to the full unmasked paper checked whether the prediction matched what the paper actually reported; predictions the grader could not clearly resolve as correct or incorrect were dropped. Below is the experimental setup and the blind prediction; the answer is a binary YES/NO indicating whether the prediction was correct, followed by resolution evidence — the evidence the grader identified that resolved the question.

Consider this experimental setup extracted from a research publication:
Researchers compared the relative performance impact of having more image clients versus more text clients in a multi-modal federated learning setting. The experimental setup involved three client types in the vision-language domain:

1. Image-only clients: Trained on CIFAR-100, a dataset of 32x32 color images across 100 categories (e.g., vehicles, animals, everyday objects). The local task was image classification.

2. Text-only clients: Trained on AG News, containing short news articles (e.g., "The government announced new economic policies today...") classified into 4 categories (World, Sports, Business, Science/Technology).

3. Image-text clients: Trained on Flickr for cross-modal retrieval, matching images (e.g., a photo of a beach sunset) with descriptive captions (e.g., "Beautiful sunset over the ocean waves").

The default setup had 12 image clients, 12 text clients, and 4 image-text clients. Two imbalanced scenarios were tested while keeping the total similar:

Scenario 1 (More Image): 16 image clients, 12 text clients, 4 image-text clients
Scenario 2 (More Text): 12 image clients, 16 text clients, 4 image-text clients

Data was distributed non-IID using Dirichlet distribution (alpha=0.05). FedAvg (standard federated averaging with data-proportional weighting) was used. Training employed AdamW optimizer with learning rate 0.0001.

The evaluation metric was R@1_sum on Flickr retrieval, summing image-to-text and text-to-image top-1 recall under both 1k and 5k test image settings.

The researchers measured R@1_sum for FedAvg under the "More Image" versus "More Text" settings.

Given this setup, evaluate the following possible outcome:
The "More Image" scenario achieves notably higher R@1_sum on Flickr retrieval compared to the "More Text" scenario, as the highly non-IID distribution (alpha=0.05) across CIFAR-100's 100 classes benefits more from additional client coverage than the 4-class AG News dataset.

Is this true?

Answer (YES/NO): NO